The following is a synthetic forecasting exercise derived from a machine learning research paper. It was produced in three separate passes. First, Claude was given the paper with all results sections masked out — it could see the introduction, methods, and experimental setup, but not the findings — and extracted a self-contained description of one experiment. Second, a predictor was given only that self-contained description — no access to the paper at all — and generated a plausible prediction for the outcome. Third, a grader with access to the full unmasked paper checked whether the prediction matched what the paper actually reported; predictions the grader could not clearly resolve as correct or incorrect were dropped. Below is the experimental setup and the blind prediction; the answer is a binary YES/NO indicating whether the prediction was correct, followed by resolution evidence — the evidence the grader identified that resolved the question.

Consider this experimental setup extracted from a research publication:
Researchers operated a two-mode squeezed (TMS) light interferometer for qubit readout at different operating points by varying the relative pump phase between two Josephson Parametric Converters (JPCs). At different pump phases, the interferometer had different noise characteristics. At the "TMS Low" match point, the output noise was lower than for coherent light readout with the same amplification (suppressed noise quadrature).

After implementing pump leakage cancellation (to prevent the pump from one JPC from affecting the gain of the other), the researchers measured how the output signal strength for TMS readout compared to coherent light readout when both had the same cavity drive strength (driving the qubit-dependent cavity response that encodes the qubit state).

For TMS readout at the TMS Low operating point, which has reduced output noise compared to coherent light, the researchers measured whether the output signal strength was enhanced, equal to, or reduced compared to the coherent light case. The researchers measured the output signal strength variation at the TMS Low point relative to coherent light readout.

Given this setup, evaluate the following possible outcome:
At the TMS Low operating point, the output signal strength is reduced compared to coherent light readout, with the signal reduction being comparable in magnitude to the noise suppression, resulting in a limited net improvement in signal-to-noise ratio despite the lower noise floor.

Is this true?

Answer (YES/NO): NO